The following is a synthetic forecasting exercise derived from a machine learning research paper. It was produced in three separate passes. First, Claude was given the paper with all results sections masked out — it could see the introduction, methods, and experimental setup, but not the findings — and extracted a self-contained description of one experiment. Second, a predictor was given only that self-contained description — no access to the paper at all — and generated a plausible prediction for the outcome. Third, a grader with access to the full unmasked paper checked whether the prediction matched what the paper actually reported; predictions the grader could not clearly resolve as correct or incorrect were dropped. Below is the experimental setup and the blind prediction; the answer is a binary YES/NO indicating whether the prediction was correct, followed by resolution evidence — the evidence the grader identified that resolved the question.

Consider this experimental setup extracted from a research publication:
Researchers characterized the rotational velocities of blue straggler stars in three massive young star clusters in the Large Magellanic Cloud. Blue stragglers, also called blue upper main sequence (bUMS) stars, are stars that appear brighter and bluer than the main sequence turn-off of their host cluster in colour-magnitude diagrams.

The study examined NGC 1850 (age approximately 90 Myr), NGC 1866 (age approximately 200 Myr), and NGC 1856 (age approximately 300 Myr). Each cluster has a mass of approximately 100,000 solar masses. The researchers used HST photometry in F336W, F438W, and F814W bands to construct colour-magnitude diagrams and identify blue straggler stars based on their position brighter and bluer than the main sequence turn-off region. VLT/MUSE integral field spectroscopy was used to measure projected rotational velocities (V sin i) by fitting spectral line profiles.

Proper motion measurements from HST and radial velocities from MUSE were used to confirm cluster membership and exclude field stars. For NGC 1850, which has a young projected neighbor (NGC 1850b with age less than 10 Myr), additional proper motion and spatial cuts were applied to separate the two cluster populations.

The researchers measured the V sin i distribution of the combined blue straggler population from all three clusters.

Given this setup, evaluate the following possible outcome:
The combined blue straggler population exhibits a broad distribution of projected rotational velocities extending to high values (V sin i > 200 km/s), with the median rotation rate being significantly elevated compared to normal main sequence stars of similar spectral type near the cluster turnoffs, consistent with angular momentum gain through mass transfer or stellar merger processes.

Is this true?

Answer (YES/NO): NO